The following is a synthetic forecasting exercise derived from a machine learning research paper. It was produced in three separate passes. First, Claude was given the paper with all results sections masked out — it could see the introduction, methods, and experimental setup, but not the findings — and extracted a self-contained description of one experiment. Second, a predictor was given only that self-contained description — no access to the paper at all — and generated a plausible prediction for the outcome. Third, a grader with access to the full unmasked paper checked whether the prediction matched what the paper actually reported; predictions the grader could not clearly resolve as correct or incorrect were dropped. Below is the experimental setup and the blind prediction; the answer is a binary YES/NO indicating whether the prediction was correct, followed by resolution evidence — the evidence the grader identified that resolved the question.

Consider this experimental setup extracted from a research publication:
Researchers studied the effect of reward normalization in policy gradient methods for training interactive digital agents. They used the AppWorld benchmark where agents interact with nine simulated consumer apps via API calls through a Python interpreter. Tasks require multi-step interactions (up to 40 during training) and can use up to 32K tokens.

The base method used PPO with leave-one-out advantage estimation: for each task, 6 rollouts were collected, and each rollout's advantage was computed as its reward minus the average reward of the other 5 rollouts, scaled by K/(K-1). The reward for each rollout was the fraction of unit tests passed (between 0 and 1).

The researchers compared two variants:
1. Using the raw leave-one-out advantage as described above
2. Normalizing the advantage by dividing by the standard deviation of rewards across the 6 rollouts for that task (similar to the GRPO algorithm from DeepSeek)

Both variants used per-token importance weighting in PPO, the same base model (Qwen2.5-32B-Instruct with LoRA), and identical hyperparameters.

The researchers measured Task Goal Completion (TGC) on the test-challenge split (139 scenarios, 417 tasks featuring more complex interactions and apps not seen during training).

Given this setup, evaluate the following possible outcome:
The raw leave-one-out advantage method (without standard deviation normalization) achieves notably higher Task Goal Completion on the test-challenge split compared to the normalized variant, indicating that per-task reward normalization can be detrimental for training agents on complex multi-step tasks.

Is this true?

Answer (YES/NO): YES